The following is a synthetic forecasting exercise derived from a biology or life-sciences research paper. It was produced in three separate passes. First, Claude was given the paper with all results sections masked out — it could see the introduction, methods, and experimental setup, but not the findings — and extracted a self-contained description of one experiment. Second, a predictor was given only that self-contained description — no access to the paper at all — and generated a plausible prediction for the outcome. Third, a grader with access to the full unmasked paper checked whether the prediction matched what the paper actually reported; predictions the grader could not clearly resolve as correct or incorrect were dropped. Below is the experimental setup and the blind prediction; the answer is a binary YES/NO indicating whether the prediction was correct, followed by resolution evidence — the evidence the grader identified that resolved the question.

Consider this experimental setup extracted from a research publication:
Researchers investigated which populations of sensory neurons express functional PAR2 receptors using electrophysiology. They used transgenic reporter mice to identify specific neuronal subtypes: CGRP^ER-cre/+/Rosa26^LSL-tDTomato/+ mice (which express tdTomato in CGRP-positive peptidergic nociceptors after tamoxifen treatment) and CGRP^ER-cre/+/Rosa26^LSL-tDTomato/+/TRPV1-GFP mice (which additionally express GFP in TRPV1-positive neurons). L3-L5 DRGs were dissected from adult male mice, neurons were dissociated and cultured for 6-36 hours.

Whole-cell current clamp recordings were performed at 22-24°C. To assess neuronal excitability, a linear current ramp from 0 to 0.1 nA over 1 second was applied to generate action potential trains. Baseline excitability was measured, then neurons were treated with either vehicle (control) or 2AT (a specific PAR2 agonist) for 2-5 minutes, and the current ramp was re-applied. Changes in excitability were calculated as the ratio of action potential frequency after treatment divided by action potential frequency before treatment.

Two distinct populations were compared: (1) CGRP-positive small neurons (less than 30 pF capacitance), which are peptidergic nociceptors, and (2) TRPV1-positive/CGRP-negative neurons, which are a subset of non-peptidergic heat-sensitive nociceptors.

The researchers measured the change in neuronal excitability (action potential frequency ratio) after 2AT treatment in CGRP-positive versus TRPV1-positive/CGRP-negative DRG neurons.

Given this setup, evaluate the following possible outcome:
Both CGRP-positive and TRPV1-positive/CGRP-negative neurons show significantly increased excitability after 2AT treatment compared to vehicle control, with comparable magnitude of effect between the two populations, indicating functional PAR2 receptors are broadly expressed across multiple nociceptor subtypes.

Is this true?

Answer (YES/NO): NO